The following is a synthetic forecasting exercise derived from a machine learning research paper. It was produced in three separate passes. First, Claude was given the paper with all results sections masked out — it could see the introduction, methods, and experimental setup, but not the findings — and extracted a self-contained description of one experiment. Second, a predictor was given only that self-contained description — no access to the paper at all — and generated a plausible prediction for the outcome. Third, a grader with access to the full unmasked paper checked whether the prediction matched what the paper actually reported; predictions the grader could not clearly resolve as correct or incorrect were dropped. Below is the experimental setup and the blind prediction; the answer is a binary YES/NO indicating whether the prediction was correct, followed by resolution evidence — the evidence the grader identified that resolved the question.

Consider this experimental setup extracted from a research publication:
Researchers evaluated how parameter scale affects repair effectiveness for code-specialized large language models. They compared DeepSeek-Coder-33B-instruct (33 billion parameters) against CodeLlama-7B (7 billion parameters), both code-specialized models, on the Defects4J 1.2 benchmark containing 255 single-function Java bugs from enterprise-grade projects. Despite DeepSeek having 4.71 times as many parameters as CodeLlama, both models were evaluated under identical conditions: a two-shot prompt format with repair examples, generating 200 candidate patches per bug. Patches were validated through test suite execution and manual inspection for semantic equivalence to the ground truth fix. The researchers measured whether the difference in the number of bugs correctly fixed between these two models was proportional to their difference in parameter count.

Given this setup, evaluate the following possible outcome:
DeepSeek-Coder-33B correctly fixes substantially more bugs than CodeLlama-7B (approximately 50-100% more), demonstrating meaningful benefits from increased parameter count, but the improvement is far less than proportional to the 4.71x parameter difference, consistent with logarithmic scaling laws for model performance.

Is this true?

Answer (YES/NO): NO